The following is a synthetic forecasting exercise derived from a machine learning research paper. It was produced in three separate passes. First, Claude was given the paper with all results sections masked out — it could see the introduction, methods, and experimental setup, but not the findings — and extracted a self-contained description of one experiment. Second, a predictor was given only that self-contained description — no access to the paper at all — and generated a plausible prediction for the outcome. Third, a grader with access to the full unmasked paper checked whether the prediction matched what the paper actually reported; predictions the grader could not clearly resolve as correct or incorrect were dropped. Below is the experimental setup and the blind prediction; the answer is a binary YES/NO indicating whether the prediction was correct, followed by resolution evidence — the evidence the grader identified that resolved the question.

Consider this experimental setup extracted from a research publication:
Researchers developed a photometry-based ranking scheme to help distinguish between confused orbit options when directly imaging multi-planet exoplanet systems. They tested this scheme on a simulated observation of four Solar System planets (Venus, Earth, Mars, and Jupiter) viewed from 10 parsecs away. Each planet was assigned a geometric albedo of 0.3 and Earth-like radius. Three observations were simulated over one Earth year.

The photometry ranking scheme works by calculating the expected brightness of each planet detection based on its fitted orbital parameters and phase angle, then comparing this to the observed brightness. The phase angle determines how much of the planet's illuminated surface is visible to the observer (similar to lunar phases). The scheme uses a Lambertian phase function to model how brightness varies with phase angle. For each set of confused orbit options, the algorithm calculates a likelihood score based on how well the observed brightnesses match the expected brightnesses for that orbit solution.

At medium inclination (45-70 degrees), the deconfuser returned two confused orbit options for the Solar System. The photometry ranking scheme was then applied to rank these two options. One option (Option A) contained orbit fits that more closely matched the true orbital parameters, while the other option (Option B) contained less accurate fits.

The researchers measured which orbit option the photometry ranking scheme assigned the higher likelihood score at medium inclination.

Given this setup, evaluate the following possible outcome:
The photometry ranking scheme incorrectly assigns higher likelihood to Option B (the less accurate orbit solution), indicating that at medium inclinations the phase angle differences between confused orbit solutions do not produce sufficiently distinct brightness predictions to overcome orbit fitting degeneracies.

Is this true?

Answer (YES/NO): NO